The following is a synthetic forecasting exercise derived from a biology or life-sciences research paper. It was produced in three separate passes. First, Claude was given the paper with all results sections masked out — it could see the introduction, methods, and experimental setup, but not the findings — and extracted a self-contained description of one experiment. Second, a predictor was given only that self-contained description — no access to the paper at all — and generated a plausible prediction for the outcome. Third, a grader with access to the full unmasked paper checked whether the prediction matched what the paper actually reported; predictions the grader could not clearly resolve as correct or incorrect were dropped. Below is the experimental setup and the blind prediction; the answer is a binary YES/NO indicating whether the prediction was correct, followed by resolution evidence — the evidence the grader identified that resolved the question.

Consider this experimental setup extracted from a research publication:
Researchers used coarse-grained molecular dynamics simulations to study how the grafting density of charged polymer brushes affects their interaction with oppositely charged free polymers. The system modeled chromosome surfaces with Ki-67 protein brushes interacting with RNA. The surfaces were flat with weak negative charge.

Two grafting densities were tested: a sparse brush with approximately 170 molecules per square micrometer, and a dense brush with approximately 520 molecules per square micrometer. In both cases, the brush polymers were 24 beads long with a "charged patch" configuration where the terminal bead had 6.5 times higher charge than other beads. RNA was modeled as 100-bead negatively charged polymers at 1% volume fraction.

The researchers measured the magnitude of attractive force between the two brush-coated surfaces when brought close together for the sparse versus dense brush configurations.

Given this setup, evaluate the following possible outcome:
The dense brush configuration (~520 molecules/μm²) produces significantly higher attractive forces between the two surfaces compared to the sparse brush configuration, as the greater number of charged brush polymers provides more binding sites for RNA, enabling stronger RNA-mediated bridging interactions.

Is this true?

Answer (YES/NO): YES